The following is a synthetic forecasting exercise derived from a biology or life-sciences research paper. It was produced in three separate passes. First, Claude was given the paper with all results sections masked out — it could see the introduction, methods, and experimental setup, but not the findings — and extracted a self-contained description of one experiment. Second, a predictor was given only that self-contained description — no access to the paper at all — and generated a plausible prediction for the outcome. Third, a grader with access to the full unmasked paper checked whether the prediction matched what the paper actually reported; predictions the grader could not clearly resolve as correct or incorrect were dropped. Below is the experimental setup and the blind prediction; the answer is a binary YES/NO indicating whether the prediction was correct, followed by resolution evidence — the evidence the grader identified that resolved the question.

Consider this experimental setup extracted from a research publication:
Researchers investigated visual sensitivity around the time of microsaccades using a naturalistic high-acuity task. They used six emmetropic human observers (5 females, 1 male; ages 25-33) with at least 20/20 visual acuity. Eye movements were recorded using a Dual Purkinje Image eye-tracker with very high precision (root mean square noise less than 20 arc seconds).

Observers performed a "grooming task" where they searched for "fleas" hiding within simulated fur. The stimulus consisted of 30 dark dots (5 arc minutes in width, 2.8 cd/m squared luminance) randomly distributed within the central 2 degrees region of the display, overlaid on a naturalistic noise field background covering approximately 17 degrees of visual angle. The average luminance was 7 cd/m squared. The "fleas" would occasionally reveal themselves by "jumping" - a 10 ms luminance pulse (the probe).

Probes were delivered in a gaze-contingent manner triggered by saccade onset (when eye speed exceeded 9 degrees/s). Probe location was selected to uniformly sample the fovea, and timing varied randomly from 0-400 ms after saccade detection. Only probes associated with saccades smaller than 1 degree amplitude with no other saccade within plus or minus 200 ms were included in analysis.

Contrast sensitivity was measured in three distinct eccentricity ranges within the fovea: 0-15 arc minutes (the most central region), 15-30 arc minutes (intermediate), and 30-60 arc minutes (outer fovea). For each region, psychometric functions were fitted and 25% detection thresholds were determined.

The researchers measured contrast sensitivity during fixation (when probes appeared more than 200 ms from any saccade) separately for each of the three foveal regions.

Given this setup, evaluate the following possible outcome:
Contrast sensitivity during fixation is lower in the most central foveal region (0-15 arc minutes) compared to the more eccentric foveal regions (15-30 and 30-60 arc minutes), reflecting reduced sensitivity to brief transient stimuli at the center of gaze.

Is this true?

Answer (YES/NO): NO